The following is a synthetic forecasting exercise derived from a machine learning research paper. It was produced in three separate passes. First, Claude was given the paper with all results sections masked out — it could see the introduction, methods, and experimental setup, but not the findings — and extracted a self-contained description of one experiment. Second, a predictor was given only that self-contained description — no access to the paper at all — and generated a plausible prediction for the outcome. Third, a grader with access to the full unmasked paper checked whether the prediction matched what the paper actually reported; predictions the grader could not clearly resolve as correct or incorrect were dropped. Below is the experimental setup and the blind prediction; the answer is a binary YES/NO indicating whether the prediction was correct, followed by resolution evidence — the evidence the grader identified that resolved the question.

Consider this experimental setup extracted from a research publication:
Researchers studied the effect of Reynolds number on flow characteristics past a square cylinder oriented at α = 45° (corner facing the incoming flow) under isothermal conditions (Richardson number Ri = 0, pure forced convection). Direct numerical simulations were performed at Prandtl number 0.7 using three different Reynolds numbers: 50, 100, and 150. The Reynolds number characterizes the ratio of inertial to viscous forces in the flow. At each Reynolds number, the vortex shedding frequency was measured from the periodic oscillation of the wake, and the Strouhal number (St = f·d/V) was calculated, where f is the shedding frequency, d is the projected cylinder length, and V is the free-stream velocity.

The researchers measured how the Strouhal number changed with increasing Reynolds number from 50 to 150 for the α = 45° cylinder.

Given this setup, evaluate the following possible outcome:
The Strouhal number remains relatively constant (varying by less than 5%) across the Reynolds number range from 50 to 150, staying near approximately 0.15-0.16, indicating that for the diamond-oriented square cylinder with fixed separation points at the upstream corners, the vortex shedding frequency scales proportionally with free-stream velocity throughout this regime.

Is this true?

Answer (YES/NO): NO